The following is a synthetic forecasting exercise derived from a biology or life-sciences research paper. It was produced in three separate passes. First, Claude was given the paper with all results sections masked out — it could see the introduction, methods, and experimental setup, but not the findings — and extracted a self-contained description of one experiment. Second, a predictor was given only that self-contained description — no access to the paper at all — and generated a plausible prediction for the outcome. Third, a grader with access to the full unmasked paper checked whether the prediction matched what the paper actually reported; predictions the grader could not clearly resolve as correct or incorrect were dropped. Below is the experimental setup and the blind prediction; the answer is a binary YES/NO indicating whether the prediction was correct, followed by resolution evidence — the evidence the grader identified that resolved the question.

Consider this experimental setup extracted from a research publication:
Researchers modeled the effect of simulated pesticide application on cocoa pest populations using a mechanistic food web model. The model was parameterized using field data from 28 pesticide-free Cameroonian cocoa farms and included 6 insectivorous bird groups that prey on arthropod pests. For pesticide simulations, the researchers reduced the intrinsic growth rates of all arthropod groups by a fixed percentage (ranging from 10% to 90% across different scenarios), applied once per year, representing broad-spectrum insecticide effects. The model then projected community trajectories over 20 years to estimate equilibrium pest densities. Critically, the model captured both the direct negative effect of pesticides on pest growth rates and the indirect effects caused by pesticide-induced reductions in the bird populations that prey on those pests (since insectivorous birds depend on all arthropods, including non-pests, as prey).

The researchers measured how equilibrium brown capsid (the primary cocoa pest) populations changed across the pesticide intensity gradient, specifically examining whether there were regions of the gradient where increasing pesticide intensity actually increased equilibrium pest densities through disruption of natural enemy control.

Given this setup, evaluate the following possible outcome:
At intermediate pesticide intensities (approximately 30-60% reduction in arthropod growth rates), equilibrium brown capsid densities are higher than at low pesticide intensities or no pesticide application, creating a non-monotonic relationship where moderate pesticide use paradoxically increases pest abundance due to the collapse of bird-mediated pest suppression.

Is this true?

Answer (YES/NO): NO